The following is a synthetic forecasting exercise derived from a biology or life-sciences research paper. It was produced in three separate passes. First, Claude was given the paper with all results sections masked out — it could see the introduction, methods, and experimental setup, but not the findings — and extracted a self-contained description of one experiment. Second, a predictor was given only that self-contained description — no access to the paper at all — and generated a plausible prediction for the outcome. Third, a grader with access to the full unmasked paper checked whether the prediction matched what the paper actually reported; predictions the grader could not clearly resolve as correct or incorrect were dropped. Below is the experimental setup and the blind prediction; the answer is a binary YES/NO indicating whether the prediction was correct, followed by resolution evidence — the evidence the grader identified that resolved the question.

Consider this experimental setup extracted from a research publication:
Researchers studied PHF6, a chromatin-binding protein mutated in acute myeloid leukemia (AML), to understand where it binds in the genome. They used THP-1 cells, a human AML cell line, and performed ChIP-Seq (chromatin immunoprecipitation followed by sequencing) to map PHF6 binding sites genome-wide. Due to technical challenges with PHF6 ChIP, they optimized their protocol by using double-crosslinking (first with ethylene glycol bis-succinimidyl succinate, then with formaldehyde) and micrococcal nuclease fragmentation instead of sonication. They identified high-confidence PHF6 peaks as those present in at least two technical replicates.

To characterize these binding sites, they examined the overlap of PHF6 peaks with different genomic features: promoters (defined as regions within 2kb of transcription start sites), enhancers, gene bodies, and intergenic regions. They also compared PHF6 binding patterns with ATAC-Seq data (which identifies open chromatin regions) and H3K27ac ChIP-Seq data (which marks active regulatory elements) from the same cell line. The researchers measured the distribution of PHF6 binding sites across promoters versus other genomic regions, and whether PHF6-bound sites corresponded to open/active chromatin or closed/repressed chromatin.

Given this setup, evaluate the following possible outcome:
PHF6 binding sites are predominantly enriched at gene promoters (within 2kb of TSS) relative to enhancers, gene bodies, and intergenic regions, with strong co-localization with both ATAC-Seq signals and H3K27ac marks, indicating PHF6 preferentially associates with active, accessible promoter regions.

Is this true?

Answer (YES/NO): NO